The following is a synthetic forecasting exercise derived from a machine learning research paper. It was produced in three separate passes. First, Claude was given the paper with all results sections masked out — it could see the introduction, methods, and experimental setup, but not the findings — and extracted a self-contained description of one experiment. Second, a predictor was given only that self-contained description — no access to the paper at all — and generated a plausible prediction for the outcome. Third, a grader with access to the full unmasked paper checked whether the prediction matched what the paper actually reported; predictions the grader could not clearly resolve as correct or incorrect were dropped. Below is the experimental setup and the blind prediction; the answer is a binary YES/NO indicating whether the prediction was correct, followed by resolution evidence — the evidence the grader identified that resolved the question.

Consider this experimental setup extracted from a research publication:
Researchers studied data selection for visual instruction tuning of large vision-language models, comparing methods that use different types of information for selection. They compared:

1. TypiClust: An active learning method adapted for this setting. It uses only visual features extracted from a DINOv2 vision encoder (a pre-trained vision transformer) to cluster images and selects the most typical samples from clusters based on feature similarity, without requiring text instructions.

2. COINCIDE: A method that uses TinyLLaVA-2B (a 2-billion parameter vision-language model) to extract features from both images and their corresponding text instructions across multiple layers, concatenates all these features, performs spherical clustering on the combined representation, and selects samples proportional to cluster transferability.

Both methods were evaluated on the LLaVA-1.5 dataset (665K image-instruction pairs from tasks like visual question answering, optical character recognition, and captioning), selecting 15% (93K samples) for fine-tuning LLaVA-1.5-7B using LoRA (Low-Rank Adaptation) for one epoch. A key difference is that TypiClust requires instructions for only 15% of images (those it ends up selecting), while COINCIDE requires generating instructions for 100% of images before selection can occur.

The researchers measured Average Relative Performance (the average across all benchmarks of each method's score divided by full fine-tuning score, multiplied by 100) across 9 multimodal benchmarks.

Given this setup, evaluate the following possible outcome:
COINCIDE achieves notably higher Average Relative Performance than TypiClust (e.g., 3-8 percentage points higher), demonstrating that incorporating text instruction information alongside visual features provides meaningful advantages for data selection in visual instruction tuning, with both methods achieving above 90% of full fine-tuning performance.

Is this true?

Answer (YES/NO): NO